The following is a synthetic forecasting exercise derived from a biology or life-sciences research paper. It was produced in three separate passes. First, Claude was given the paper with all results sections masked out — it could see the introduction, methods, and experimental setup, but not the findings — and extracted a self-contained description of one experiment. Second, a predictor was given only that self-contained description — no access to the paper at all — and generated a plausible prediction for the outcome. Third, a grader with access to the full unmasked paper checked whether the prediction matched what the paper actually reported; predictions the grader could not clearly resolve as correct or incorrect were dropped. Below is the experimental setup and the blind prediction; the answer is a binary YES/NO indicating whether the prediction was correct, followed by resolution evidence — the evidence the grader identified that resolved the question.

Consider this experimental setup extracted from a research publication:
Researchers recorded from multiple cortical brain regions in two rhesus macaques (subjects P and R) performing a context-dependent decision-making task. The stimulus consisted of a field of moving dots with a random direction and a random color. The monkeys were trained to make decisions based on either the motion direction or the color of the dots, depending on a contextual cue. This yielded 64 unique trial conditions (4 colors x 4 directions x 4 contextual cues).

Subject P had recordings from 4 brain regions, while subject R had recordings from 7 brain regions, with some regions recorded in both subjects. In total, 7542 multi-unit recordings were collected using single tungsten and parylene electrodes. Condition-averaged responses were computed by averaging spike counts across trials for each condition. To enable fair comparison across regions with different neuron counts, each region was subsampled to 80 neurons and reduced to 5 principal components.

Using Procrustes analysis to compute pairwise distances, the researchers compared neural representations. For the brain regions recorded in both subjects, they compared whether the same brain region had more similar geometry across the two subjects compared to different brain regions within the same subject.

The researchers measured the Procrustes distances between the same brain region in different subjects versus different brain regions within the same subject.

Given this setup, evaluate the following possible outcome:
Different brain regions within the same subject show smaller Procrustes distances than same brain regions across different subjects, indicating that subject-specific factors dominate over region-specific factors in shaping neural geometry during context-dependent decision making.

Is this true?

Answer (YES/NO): NO